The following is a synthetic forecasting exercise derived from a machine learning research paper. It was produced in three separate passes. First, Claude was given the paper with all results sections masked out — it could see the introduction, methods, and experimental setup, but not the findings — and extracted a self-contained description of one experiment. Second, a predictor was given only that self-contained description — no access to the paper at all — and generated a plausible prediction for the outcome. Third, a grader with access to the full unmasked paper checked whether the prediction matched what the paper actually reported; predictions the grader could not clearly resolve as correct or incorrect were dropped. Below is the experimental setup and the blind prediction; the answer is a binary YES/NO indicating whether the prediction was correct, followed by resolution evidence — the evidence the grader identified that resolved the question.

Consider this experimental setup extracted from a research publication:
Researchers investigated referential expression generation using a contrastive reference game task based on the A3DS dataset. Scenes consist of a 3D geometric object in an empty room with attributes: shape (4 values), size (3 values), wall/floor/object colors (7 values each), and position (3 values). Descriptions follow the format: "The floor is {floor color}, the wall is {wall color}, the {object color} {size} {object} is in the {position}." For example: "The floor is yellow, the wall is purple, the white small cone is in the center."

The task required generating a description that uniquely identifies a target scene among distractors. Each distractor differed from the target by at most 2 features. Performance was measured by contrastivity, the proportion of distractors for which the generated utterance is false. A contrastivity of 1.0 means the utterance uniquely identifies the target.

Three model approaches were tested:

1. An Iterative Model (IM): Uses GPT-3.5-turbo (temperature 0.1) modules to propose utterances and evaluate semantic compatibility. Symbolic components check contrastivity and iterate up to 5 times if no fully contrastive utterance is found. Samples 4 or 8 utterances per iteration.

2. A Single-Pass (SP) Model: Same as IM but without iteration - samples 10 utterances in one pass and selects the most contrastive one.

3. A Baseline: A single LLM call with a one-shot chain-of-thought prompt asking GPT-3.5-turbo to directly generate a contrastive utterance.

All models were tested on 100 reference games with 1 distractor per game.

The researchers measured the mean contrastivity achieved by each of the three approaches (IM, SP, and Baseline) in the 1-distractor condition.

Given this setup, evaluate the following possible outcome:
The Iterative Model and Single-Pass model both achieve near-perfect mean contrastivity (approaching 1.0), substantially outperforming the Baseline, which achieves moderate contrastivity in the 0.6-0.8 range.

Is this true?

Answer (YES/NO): NO